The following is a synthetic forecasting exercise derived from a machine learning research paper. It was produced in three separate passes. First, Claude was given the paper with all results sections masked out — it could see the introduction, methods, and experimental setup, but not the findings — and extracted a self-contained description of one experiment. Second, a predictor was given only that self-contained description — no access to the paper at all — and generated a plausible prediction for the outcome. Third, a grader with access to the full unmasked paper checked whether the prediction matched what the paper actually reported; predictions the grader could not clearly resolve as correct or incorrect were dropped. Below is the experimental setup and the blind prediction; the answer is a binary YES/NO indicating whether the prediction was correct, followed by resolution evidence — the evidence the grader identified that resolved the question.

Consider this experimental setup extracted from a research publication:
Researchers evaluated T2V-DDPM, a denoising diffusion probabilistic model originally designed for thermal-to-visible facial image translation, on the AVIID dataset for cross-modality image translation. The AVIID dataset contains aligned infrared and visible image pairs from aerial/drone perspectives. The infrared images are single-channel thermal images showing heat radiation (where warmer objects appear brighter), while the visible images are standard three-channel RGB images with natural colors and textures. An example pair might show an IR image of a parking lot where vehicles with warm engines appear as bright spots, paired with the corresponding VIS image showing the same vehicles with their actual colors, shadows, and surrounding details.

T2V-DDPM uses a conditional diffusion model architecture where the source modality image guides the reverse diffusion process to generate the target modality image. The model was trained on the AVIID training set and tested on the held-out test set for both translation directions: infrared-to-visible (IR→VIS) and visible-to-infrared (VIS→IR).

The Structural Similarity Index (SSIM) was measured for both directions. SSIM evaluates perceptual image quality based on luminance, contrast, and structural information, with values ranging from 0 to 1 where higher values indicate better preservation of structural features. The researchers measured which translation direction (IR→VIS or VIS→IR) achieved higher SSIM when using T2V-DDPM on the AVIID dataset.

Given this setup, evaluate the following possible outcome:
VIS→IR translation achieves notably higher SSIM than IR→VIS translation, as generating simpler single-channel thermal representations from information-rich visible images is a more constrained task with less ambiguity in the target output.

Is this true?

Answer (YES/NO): YES